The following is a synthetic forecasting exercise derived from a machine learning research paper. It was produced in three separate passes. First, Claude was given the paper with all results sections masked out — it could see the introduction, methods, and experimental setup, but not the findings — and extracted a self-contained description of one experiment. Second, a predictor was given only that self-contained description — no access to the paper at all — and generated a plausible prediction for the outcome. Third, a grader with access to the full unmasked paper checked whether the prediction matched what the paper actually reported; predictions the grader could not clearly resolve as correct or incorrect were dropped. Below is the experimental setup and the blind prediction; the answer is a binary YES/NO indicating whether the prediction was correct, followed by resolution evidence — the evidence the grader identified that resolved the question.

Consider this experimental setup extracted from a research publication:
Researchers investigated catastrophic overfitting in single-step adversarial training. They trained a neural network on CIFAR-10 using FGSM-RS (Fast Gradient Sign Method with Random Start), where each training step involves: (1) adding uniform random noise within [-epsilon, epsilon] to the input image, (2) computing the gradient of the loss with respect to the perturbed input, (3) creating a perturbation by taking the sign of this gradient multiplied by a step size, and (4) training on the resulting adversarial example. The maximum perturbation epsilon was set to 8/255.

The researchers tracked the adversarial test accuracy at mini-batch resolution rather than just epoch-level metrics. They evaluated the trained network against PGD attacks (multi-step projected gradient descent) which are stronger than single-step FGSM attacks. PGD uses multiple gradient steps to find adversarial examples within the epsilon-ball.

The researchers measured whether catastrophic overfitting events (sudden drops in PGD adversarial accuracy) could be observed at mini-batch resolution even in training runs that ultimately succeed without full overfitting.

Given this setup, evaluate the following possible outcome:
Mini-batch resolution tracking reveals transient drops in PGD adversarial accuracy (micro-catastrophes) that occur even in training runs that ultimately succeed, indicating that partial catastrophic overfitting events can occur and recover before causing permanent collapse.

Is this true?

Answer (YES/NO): YES